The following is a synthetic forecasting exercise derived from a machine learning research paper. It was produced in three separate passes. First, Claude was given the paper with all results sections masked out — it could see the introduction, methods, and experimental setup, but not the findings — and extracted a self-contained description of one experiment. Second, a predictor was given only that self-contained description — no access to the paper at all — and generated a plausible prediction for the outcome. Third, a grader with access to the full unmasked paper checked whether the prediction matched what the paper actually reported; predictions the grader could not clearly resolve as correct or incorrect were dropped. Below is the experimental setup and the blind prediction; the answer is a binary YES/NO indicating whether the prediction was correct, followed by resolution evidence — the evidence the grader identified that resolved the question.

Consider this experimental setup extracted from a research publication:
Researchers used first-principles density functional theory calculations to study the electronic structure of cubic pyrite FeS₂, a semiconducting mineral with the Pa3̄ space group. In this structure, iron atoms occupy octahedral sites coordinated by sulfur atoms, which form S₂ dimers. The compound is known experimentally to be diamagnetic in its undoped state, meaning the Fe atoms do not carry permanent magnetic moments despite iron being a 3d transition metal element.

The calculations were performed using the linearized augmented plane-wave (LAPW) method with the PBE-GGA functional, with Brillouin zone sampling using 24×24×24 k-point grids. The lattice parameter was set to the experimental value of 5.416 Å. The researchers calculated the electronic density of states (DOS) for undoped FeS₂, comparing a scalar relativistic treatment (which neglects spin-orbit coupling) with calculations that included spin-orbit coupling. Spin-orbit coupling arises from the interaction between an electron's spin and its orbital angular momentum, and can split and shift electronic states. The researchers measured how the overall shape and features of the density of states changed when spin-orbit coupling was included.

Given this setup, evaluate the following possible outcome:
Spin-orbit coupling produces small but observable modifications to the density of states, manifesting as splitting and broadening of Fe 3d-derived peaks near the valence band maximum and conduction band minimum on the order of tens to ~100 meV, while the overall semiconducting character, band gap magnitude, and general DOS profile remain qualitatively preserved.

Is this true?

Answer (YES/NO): NO